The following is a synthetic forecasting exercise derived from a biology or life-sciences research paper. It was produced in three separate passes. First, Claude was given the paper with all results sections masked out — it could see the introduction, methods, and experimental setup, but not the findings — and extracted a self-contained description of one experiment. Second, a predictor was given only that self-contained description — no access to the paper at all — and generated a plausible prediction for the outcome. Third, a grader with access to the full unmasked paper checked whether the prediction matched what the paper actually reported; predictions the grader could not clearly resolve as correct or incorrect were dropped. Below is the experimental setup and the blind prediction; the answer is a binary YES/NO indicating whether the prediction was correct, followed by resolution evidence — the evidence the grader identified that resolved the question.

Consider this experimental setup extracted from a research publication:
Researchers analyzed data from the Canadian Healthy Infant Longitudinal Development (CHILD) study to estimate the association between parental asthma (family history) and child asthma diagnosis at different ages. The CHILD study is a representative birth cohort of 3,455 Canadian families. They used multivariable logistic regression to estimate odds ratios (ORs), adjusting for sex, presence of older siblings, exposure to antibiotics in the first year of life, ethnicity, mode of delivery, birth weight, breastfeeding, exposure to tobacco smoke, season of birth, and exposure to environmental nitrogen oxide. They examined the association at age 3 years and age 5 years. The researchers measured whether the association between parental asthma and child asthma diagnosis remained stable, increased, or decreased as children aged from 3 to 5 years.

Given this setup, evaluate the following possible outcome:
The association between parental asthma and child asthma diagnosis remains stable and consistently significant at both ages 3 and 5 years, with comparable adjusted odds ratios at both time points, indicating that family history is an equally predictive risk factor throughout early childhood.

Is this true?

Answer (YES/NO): NO